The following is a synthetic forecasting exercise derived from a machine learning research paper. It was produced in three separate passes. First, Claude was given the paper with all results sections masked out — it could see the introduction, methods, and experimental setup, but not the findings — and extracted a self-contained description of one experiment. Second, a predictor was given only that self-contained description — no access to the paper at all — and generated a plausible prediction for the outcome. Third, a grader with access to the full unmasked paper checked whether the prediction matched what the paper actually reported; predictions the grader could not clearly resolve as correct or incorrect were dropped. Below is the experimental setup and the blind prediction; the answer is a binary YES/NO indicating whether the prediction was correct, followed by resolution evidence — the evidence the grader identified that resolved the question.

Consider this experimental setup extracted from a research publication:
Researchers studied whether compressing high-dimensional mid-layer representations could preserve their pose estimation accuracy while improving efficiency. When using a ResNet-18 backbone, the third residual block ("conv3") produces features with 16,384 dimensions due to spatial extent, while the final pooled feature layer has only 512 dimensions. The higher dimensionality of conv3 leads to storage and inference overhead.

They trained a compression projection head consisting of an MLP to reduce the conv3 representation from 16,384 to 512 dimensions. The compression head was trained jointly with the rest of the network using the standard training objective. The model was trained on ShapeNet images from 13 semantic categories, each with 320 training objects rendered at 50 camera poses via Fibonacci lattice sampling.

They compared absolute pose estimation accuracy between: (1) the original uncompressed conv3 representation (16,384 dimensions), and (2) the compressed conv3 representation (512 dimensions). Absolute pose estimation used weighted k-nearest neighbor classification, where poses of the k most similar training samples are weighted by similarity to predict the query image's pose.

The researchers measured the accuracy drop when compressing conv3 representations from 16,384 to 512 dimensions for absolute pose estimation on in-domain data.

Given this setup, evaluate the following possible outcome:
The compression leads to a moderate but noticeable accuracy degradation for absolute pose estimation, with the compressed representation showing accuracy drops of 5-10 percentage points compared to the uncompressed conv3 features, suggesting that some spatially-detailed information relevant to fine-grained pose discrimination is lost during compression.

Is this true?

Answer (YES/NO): NO